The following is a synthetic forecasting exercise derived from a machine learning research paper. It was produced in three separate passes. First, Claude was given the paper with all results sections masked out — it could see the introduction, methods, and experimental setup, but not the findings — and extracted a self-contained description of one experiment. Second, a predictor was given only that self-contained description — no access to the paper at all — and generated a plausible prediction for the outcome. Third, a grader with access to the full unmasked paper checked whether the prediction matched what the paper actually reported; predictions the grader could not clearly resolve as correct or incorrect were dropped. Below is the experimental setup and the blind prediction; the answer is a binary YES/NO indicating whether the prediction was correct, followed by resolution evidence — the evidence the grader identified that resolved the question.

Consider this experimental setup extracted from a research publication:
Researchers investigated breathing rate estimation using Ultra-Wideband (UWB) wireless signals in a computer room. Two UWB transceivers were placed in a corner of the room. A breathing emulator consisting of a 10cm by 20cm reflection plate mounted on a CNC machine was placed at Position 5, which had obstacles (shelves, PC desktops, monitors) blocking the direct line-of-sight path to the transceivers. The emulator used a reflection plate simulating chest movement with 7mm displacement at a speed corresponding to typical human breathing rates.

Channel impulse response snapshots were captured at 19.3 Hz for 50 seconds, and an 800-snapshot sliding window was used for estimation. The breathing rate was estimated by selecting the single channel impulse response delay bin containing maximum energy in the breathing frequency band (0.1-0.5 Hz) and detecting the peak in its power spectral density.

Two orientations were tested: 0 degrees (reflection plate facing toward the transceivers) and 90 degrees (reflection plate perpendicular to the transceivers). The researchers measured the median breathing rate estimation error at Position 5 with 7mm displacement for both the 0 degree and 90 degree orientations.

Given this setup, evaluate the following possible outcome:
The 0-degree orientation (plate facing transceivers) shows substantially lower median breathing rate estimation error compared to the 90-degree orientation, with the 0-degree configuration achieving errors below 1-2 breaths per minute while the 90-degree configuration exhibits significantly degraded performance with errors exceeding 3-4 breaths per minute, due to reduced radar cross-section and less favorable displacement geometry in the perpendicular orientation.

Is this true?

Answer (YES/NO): NO